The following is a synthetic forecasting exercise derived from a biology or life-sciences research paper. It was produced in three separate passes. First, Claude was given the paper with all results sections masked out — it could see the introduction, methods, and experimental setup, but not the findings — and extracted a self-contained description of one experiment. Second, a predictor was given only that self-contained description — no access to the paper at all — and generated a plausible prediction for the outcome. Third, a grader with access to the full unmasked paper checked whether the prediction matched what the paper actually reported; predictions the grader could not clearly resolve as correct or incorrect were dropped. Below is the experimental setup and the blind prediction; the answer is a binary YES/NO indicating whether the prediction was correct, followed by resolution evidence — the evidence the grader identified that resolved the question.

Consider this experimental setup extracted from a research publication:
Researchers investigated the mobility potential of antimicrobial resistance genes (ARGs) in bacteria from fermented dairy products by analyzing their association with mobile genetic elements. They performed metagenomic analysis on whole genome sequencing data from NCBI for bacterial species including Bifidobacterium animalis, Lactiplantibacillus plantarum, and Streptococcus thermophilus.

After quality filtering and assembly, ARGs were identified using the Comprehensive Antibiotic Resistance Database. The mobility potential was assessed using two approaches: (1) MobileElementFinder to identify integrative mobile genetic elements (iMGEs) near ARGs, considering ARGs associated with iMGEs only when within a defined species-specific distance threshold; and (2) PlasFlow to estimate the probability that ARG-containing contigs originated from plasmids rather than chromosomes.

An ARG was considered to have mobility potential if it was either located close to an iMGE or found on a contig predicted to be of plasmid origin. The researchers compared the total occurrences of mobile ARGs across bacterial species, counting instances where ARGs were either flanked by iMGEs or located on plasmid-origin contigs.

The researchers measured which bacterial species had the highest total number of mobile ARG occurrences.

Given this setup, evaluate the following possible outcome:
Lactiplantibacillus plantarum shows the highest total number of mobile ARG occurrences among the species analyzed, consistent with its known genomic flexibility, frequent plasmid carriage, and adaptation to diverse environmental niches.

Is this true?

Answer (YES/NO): NO